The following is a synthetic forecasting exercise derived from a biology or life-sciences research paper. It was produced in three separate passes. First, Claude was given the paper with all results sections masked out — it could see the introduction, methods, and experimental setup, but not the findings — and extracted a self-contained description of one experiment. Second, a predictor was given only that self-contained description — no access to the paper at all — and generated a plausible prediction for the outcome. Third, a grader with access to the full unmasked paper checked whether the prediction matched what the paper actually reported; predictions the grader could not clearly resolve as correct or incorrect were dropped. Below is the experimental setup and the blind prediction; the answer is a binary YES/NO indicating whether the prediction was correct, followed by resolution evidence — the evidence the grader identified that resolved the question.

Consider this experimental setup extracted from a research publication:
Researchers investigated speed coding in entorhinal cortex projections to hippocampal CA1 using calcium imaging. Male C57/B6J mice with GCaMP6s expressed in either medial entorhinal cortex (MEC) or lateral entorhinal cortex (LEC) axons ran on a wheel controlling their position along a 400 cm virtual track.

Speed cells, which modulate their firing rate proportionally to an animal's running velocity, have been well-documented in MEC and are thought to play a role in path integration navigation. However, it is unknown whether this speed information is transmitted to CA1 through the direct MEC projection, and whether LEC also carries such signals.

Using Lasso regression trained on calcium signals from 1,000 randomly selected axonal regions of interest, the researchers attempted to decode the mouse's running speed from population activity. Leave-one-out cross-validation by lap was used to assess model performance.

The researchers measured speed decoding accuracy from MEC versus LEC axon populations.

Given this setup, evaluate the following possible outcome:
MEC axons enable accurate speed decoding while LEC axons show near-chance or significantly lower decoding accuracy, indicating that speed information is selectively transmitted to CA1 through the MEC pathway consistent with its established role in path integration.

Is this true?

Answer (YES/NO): NO